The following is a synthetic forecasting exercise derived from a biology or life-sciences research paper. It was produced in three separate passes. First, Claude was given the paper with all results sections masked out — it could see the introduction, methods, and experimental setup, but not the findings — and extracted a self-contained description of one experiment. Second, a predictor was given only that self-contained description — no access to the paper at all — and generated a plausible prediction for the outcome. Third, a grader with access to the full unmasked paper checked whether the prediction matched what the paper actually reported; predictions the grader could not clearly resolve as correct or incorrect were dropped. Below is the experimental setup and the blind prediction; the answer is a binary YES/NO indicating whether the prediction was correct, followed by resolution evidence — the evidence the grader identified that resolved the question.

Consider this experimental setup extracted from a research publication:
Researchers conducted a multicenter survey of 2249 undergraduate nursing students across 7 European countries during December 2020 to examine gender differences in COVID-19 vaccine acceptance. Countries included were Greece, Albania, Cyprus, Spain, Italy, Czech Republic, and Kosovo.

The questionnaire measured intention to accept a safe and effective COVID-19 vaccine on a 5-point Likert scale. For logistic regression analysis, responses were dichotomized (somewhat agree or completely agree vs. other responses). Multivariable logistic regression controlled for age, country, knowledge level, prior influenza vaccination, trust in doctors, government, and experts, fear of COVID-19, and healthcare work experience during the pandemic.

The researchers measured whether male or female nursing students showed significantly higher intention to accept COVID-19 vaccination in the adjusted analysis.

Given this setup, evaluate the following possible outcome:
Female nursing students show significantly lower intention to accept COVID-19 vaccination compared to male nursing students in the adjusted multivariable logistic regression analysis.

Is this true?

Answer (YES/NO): YES